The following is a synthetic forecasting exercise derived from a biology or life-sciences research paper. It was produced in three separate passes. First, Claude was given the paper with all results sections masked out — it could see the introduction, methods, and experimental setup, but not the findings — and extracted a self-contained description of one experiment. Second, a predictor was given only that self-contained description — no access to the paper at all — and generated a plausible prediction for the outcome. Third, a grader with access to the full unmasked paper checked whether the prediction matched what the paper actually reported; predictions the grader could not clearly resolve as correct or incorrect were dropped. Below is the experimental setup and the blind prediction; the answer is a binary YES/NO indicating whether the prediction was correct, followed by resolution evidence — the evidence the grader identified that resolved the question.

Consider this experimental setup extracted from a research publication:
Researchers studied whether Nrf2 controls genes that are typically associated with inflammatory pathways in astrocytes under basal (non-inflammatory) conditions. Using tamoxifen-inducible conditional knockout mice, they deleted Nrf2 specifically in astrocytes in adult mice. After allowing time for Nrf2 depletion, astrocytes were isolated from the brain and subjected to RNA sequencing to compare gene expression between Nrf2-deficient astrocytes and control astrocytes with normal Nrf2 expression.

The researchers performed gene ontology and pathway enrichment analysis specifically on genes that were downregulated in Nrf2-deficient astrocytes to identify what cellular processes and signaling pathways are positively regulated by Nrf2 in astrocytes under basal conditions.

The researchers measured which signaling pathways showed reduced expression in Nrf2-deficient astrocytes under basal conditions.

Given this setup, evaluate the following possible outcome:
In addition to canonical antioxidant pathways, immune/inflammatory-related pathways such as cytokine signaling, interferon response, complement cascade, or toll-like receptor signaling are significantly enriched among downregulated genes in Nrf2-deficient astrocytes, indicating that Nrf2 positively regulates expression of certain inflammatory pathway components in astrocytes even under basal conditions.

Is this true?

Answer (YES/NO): NO